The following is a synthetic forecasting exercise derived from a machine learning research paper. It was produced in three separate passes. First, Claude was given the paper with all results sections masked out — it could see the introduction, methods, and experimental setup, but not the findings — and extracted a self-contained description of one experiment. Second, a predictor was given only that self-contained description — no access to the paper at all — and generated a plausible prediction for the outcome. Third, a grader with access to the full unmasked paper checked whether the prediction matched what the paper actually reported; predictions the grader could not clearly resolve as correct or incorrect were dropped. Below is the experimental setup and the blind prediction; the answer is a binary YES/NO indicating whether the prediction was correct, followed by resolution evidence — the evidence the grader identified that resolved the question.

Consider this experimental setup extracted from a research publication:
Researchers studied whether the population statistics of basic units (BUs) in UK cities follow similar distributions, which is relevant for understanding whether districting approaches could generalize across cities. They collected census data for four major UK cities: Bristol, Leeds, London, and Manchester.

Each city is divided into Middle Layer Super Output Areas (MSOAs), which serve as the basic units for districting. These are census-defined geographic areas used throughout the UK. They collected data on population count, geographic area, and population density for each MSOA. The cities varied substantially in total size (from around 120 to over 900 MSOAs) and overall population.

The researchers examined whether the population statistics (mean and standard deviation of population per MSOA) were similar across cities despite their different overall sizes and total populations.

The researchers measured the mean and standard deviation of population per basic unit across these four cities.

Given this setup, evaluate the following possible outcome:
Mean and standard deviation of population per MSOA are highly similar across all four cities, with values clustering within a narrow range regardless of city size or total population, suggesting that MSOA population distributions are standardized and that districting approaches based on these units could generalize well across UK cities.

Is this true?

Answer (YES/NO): YES